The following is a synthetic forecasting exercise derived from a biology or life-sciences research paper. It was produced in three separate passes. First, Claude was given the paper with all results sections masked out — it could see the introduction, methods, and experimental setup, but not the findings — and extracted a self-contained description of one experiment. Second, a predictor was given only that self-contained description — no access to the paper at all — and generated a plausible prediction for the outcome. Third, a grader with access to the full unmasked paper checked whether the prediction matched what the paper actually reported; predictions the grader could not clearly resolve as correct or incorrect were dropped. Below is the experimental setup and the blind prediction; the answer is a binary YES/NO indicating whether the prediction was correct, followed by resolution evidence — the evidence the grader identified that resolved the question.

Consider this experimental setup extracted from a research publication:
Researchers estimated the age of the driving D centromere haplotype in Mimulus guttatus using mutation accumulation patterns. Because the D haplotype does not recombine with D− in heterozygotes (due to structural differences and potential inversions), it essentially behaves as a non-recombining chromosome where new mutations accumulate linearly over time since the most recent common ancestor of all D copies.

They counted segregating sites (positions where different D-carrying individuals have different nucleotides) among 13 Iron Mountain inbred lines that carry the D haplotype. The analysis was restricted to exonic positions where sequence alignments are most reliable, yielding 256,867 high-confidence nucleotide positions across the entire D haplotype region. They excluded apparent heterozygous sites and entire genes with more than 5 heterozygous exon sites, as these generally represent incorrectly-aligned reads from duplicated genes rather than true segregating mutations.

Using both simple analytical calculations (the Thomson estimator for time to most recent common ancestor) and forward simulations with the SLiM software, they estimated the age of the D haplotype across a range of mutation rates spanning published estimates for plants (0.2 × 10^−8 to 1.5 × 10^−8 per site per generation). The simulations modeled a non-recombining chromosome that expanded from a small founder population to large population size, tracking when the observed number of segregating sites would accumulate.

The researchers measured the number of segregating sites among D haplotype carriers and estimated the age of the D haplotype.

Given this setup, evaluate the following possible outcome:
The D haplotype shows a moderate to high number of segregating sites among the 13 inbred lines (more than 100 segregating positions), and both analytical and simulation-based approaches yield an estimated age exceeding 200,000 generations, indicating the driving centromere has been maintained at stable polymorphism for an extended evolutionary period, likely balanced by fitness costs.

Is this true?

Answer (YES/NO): NO